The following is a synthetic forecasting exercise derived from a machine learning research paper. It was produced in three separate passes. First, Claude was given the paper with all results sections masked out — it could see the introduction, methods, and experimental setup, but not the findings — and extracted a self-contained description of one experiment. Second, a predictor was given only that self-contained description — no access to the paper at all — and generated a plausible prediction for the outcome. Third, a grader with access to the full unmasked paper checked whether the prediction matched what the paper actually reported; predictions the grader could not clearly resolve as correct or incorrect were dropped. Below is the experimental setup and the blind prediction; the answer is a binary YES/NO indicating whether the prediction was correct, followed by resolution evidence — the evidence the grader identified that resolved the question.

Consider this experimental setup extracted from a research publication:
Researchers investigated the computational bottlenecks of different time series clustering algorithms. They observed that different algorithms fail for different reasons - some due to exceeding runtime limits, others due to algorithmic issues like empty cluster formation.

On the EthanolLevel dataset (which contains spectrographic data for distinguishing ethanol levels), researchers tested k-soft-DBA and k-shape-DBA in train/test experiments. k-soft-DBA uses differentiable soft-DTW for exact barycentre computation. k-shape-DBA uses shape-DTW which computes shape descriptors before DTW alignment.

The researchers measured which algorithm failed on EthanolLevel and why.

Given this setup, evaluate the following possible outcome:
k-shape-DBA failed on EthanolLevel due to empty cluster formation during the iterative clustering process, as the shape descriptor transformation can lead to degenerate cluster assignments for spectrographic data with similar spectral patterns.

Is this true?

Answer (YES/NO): NO